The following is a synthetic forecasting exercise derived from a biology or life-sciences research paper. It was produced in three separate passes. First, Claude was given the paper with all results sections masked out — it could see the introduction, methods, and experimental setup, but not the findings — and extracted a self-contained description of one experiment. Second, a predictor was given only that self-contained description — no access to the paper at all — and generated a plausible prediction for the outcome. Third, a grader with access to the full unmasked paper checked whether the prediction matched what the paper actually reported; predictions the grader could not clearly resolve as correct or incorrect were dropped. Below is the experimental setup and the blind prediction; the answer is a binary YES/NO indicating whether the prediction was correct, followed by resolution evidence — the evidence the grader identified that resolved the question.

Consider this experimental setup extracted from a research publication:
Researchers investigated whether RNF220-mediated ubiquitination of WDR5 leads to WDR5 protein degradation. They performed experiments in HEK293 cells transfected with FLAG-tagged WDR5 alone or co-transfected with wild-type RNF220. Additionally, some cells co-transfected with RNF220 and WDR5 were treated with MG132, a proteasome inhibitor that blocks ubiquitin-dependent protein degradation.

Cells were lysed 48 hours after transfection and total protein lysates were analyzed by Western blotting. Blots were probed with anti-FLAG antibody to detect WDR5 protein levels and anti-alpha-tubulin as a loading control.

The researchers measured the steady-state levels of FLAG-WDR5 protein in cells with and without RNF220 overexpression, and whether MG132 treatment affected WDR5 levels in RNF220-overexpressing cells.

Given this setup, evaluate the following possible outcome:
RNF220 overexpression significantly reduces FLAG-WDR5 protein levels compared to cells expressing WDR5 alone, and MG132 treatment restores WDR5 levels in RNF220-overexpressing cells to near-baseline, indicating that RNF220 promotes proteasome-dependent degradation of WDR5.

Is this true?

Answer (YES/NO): YES